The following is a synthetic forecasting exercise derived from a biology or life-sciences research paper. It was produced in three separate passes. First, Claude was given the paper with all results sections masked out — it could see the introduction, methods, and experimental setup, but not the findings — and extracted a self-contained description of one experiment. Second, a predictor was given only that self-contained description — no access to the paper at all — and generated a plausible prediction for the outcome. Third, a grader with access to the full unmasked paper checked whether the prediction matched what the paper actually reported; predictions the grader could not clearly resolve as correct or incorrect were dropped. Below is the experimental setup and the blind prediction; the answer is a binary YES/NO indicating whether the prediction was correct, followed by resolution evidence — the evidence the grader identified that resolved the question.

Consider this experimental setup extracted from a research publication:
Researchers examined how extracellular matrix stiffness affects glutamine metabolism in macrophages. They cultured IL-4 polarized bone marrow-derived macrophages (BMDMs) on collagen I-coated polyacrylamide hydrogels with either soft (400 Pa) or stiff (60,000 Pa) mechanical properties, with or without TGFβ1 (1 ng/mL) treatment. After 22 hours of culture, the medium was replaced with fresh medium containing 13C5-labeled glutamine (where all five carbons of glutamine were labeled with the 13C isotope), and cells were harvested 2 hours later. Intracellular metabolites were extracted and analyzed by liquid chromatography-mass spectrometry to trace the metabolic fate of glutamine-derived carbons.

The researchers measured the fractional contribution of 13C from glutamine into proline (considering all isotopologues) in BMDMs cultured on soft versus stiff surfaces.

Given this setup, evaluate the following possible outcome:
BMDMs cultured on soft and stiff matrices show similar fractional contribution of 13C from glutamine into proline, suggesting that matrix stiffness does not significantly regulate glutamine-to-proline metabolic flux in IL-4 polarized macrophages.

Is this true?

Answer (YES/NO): NO